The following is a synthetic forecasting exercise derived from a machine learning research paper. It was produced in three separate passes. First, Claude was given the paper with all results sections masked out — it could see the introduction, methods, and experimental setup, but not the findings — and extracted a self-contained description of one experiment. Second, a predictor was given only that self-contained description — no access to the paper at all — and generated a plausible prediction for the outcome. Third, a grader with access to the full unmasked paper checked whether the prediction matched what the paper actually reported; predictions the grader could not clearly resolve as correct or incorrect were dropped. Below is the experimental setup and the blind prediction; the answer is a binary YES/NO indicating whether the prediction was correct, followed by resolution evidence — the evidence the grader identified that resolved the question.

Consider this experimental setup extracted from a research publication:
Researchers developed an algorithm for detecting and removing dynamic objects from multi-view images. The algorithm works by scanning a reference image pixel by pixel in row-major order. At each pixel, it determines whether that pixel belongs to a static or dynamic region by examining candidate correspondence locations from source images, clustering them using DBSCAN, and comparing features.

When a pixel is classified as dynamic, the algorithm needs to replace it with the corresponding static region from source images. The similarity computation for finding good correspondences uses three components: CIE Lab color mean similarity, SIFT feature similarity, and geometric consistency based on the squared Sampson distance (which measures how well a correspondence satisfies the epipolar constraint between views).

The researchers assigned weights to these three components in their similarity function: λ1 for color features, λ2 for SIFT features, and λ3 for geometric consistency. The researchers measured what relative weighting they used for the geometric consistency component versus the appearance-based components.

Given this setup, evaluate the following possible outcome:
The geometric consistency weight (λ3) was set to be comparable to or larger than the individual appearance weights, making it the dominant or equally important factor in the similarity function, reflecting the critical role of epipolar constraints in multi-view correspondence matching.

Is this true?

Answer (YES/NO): YES